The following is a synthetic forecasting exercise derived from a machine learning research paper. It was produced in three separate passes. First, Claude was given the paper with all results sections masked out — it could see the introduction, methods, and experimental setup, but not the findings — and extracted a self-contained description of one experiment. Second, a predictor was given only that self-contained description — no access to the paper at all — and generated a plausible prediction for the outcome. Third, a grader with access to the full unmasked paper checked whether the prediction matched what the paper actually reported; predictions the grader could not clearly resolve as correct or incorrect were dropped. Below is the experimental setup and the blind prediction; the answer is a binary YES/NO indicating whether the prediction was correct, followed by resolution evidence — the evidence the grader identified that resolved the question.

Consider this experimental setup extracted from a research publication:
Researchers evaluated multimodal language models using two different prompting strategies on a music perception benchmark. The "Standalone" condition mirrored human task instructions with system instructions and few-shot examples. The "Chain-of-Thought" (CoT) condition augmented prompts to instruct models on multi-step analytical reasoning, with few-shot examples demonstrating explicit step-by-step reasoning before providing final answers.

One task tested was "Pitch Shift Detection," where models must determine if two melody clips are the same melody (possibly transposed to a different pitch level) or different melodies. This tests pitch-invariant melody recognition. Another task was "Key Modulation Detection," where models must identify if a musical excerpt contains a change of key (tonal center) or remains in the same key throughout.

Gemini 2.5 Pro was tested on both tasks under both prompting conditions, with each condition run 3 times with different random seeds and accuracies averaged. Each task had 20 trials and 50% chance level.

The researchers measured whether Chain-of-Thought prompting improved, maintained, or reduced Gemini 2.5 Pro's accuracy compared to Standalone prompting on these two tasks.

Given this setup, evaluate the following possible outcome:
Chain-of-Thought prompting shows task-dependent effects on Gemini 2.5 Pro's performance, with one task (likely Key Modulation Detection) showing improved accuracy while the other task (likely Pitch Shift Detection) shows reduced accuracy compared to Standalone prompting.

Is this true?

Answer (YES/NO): NO